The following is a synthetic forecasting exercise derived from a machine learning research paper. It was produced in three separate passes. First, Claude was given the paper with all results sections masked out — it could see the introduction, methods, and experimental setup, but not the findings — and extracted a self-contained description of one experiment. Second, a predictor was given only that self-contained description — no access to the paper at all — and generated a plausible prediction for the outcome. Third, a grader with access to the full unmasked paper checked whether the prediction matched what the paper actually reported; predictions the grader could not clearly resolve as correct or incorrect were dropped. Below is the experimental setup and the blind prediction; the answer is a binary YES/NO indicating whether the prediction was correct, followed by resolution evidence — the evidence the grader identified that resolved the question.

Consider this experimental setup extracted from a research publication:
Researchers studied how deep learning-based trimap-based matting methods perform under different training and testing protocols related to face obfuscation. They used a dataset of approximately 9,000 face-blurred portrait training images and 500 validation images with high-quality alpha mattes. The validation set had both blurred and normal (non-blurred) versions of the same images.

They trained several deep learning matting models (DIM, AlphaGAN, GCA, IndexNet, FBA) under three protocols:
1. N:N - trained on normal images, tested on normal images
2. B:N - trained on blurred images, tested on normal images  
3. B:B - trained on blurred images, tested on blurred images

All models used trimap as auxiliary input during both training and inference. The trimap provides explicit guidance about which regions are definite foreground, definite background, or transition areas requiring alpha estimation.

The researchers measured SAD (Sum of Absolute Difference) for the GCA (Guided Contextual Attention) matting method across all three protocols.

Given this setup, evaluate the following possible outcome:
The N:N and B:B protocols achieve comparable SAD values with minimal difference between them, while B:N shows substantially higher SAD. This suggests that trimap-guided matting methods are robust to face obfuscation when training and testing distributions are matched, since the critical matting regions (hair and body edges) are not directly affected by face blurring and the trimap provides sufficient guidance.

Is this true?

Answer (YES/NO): NO